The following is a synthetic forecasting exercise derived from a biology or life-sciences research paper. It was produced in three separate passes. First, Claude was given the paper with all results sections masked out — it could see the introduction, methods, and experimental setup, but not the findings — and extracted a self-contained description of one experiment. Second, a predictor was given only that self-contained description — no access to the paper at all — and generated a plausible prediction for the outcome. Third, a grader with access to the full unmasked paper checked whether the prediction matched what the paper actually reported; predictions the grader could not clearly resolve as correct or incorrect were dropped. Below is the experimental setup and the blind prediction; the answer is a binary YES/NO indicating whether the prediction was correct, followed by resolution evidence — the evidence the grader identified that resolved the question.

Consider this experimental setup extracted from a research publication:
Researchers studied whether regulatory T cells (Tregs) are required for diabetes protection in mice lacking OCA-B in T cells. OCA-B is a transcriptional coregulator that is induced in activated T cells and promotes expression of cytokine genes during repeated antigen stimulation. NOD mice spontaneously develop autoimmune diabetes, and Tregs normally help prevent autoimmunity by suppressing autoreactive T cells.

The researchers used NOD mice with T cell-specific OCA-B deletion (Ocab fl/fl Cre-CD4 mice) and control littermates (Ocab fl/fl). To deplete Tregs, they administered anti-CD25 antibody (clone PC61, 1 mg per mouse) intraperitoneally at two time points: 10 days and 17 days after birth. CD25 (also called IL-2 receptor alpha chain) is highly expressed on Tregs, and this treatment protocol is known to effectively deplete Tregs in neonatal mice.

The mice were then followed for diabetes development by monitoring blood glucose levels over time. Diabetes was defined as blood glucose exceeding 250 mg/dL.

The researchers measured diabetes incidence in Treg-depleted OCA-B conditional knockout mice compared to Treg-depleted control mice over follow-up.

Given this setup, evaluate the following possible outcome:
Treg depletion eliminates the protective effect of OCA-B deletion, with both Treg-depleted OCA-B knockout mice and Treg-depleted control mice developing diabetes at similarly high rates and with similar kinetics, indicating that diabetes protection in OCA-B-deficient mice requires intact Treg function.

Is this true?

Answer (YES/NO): NO